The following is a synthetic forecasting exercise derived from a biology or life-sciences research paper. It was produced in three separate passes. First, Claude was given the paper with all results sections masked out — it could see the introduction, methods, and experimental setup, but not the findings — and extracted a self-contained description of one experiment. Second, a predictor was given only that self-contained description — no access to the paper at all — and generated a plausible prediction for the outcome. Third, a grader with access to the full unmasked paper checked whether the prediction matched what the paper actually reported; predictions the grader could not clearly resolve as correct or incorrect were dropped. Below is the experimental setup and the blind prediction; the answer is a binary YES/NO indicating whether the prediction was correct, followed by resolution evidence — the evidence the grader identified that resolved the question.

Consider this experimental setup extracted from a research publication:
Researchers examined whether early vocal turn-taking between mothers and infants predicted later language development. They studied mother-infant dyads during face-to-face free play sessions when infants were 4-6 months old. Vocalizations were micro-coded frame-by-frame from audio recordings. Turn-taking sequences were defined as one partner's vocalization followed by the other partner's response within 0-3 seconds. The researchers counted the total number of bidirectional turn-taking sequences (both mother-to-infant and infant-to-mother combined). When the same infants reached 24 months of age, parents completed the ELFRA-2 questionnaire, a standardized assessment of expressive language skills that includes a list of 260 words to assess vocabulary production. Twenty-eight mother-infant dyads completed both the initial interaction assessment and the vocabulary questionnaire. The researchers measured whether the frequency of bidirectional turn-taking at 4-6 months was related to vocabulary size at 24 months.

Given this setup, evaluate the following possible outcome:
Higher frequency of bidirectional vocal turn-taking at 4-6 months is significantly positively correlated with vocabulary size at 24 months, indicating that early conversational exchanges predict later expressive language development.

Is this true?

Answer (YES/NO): YES